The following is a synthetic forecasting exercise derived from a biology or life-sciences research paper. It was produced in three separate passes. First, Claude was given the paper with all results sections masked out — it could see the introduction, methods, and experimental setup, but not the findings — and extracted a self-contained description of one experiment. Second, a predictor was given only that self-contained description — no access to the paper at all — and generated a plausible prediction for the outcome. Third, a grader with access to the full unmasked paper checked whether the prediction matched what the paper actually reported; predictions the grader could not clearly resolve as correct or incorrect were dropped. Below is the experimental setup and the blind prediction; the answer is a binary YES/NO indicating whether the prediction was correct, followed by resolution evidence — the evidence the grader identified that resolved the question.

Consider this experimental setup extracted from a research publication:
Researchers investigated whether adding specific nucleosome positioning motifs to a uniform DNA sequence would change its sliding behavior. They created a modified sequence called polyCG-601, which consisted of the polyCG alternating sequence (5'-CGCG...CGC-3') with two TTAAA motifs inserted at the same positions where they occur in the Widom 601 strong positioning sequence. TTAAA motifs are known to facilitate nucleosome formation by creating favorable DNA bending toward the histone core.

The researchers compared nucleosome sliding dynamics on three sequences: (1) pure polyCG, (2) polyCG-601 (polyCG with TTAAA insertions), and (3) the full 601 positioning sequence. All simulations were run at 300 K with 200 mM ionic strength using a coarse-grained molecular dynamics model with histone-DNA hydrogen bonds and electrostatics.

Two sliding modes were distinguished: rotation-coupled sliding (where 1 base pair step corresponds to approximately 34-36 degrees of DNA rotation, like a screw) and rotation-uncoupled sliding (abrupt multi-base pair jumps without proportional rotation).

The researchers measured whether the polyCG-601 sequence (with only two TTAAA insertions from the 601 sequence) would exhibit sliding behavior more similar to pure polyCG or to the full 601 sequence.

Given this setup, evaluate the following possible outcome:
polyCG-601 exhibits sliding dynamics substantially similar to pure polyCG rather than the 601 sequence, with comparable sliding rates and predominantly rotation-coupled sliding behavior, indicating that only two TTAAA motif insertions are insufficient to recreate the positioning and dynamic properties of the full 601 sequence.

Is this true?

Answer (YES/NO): NO